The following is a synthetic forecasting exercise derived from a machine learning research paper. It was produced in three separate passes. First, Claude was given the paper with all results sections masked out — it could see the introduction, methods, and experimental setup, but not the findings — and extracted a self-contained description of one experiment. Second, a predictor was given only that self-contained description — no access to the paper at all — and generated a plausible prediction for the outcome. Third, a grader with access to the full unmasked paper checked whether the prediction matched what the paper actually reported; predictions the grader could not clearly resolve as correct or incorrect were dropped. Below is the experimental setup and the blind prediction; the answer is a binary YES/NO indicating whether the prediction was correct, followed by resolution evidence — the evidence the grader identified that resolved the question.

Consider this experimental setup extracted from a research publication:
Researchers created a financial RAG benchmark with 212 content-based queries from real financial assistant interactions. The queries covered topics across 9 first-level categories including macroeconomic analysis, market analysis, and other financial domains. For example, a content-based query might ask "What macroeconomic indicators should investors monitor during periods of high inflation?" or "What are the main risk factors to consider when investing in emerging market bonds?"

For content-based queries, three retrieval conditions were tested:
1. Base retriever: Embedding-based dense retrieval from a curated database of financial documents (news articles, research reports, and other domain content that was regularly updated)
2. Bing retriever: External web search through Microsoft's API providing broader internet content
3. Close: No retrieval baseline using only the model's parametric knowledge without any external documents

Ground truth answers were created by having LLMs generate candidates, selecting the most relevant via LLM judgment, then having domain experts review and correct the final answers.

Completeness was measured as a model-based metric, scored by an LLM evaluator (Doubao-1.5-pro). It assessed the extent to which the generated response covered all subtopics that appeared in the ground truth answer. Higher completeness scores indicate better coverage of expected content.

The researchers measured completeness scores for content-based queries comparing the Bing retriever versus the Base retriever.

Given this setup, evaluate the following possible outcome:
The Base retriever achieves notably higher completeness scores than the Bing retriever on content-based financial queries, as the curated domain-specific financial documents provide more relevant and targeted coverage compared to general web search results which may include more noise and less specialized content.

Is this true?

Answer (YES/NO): NO